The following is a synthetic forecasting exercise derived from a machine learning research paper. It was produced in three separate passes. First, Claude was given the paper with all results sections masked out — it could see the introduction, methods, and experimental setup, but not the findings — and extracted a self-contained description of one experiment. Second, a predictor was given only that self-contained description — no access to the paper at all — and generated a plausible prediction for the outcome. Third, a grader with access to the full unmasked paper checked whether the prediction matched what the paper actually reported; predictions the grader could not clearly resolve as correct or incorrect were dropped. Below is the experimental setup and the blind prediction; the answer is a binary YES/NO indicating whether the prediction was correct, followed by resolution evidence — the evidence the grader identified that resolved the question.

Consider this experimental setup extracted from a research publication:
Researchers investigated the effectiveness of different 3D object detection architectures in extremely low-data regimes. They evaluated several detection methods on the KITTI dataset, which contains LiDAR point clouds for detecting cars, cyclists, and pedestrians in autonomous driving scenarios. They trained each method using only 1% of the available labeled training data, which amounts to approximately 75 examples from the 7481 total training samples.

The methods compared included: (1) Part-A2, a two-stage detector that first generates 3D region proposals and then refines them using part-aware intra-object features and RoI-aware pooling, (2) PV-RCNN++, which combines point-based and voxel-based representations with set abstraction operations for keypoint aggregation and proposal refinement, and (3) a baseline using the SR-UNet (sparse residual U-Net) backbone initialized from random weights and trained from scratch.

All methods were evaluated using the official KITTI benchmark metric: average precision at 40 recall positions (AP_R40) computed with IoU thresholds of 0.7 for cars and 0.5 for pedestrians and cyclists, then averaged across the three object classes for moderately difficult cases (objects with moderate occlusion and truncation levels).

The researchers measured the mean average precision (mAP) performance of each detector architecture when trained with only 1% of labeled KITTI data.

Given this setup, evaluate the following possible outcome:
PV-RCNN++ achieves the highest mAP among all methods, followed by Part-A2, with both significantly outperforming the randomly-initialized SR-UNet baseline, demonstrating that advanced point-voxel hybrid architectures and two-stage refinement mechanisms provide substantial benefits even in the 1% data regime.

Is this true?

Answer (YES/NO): NO